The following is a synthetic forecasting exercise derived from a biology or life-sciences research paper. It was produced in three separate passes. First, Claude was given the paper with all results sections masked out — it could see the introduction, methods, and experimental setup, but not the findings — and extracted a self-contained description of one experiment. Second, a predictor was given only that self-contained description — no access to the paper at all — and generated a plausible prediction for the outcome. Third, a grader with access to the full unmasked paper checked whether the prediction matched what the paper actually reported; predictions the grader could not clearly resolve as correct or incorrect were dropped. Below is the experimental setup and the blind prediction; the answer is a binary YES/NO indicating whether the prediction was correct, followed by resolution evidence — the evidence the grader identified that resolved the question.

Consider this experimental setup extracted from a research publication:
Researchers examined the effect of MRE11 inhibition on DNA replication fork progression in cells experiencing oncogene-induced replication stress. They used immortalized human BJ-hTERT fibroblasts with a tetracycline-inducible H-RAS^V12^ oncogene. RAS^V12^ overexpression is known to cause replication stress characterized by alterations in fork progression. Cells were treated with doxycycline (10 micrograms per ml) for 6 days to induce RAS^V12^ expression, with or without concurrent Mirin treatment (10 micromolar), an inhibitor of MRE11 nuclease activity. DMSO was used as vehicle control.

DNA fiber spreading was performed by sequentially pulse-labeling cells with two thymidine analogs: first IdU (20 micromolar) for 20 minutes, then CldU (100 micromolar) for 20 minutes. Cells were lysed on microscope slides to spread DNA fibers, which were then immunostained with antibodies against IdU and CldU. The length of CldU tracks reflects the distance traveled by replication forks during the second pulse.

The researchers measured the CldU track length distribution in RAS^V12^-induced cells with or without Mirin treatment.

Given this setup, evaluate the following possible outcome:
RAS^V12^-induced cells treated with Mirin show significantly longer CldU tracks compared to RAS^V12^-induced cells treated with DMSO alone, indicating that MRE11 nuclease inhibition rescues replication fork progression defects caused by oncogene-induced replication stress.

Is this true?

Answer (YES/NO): YES